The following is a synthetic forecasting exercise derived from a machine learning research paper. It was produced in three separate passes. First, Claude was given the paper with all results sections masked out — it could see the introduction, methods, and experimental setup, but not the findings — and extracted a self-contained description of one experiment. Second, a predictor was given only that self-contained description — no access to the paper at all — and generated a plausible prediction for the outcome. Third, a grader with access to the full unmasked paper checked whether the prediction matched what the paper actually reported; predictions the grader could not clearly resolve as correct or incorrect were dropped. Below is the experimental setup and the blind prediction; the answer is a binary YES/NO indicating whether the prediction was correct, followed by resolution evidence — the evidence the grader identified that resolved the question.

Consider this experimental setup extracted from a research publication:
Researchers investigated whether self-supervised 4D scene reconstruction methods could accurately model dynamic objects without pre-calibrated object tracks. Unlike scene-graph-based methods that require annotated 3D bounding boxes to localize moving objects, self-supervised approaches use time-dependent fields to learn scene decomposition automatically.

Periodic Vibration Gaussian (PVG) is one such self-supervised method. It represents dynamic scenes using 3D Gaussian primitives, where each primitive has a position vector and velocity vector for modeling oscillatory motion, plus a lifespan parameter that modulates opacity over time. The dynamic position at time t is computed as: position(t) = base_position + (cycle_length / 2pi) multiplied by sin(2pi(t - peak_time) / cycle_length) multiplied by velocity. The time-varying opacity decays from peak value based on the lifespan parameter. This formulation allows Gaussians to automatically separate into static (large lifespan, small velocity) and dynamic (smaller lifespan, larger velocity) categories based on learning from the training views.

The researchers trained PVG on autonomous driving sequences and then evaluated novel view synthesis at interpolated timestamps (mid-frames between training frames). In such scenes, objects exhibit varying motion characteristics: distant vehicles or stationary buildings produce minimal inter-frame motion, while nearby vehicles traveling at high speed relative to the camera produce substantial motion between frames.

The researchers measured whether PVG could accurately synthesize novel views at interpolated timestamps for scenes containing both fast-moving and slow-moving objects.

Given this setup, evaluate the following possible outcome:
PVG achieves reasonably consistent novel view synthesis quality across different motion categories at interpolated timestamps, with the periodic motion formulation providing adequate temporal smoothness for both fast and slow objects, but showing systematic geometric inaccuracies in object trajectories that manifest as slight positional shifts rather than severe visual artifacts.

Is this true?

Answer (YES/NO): NO